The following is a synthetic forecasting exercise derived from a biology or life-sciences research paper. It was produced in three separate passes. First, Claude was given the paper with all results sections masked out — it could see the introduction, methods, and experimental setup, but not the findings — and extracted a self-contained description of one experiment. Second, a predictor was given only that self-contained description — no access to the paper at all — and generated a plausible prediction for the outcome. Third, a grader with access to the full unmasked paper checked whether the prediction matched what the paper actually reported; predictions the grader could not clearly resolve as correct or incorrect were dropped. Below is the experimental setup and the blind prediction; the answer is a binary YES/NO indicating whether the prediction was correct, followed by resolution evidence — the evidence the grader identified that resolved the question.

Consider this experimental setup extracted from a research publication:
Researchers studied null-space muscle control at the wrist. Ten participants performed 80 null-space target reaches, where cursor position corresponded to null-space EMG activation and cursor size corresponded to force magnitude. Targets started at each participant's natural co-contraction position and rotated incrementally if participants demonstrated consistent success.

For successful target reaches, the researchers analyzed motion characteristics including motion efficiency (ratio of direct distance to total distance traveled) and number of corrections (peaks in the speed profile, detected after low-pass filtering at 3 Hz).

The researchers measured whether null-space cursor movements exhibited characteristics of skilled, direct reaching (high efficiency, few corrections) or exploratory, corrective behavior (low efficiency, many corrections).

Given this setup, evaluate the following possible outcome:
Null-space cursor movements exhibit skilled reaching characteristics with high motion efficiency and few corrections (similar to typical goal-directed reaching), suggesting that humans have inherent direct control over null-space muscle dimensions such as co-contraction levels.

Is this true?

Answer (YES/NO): NO